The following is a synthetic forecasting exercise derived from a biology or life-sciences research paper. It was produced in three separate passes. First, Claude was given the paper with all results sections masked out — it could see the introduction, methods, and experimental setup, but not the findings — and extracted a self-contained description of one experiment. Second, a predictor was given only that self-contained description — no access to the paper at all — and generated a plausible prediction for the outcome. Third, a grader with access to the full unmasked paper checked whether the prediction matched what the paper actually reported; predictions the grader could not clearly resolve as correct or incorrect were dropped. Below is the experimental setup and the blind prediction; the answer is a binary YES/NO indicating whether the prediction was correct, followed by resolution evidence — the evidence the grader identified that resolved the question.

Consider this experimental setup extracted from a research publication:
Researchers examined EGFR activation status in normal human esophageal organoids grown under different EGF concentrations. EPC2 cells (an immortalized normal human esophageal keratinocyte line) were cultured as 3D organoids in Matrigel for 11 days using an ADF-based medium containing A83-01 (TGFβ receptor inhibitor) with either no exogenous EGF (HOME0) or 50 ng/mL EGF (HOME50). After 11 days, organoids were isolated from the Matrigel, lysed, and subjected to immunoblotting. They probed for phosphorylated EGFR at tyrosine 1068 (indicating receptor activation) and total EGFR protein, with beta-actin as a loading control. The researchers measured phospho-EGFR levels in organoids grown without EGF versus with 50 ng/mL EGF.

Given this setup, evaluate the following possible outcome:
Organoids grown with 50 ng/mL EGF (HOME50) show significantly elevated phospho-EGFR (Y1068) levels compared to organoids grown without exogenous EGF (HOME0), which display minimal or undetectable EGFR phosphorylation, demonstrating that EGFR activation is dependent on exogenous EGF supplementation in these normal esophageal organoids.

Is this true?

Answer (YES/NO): NO